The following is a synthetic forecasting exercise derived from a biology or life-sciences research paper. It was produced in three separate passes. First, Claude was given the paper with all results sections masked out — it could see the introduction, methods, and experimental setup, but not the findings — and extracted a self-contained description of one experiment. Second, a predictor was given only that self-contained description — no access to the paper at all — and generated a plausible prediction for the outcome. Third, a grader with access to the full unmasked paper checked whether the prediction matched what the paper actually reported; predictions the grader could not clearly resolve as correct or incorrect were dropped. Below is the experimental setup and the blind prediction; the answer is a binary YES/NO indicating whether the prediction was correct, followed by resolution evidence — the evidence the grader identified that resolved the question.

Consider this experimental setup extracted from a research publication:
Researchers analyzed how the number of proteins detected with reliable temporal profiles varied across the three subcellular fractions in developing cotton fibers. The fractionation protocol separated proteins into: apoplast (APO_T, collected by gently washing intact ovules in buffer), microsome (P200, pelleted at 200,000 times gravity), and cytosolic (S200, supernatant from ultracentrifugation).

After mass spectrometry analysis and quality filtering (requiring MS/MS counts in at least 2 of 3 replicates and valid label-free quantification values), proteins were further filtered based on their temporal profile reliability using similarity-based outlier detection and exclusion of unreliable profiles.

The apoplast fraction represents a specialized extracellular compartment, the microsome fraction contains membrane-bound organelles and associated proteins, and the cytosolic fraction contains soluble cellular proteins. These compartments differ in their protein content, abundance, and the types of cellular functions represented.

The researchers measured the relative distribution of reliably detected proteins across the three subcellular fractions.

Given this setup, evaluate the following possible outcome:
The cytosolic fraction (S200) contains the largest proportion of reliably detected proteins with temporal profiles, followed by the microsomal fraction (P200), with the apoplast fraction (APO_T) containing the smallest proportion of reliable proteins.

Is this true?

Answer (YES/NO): NO